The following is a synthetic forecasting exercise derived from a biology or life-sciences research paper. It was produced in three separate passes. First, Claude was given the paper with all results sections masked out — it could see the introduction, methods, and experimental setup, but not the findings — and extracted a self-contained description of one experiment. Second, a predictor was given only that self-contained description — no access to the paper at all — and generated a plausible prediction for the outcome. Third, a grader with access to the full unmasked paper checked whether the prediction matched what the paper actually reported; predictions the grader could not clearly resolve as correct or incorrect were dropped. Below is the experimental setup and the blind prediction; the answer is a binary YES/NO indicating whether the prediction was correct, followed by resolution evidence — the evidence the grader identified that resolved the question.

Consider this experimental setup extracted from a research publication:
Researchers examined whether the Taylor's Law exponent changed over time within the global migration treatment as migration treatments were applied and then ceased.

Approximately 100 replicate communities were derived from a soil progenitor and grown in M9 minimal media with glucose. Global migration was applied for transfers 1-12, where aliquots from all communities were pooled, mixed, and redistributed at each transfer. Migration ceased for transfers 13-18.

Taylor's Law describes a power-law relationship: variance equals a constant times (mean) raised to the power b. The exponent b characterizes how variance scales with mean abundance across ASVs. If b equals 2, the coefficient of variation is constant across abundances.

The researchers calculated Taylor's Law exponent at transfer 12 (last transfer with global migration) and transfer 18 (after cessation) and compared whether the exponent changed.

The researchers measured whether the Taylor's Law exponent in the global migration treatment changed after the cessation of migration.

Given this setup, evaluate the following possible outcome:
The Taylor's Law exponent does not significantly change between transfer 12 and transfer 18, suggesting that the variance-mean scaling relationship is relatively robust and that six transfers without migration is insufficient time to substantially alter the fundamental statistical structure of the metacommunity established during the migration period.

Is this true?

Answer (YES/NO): YES